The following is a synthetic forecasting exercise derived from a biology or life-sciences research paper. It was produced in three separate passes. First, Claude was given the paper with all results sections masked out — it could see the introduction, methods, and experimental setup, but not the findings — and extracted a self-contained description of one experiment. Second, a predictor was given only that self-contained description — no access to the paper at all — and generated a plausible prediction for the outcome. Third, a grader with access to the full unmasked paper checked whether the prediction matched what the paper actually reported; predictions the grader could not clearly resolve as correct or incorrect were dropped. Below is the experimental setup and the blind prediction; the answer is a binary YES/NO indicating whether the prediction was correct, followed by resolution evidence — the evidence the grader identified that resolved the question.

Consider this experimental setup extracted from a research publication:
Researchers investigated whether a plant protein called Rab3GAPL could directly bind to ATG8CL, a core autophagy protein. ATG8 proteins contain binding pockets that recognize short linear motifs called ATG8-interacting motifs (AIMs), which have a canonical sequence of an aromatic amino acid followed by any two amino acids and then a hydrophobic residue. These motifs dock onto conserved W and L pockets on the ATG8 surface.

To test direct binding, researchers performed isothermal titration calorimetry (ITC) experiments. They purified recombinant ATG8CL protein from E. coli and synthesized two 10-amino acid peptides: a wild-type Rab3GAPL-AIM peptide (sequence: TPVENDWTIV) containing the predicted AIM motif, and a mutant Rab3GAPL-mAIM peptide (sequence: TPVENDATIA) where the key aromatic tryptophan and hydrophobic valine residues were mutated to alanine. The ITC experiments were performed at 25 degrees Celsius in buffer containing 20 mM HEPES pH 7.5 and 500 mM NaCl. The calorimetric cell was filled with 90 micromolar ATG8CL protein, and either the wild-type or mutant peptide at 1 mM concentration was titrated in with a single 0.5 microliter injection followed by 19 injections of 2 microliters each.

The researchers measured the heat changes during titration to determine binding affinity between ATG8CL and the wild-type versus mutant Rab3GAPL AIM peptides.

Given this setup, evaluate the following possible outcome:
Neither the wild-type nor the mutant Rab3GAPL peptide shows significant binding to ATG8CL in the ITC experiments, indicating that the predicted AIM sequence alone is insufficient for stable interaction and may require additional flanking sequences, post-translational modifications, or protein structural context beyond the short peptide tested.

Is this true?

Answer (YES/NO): NO